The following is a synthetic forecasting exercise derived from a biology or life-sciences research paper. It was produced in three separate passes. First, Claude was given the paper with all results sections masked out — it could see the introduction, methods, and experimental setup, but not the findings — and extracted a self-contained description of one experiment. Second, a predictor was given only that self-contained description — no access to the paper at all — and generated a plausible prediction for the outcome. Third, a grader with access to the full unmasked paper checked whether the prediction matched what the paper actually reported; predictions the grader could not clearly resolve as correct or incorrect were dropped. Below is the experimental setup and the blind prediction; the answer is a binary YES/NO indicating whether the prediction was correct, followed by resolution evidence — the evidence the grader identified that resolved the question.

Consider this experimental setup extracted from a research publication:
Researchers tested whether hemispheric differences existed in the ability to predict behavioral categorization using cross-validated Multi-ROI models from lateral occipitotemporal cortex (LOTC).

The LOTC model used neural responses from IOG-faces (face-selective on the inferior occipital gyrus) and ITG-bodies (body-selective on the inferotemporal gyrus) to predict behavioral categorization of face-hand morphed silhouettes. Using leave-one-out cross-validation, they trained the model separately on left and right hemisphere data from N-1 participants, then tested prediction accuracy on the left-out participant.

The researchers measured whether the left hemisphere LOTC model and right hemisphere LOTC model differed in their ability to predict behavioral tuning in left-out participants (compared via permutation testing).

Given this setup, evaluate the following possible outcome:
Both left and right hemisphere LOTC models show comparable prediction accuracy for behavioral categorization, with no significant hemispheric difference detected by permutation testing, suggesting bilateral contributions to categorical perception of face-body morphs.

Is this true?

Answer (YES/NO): YES